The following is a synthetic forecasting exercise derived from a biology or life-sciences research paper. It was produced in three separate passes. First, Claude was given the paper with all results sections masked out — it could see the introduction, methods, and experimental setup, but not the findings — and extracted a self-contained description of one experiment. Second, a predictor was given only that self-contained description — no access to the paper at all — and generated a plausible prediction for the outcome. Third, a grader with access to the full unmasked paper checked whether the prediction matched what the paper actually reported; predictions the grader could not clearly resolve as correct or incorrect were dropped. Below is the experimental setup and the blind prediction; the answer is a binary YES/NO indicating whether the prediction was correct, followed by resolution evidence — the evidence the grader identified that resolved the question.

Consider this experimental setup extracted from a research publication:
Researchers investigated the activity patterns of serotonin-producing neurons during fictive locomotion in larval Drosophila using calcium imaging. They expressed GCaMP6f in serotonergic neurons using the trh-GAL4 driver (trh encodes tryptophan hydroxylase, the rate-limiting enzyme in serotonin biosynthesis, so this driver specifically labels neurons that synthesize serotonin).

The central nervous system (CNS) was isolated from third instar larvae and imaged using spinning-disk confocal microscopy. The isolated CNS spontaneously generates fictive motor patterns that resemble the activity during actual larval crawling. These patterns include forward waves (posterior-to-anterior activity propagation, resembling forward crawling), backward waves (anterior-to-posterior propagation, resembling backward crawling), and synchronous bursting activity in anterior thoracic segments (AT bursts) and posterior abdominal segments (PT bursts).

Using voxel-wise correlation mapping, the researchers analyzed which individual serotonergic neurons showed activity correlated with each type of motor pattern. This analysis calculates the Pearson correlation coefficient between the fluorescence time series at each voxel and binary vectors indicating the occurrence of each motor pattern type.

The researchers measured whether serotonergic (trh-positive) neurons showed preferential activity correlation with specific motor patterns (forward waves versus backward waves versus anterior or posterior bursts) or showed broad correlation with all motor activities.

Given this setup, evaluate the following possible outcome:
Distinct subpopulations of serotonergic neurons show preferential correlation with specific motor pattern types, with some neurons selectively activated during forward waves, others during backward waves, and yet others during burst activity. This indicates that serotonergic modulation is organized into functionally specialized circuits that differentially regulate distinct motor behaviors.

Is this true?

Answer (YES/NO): NO